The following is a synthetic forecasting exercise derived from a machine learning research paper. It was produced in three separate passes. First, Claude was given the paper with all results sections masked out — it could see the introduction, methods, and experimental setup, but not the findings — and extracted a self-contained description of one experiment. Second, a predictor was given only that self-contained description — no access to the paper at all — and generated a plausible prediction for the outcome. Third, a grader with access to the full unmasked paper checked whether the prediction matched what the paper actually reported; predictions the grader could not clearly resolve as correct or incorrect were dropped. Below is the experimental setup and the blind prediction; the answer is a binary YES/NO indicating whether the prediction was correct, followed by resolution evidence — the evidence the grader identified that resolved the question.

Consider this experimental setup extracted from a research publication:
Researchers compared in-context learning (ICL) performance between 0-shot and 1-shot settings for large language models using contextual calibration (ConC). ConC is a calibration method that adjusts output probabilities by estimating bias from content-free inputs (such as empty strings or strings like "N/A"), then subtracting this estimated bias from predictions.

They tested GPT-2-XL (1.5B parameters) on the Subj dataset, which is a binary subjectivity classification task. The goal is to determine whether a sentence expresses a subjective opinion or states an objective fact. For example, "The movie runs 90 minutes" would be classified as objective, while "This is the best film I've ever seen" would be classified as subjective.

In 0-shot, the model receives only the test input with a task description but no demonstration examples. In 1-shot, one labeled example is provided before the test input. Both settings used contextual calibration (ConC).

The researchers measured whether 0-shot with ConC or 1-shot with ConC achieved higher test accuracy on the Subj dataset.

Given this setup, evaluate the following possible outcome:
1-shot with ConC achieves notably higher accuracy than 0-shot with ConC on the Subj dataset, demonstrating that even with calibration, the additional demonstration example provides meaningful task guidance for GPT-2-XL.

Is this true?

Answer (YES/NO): NO